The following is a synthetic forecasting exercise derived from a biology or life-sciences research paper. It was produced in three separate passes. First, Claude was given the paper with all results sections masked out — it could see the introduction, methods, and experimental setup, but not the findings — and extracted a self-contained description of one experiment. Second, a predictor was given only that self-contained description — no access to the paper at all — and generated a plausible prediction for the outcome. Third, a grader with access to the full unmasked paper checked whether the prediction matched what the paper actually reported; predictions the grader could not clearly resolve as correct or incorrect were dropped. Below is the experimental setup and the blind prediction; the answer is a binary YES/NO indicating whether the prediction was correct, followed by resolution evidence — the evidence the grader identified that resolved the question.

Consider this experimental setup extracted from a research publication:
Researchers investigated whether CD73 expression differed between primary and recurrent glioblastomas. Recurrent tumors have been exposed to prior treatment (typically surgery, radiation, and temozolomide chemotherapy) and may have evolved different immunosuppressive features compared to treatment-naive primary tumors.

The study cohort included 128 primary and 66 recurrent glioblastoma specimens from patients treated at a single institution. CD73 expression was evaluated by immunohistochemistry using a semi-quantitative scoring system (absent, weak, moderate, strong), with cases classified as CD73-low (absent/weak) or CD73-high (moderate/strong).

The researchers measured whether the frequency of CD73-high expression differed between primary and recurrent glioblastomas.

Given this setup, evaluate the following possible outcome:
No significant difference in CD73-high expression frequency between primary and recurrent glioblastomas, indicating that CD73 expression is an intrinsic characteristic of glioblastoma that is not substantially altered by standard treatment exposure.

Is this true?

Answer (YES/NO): NO